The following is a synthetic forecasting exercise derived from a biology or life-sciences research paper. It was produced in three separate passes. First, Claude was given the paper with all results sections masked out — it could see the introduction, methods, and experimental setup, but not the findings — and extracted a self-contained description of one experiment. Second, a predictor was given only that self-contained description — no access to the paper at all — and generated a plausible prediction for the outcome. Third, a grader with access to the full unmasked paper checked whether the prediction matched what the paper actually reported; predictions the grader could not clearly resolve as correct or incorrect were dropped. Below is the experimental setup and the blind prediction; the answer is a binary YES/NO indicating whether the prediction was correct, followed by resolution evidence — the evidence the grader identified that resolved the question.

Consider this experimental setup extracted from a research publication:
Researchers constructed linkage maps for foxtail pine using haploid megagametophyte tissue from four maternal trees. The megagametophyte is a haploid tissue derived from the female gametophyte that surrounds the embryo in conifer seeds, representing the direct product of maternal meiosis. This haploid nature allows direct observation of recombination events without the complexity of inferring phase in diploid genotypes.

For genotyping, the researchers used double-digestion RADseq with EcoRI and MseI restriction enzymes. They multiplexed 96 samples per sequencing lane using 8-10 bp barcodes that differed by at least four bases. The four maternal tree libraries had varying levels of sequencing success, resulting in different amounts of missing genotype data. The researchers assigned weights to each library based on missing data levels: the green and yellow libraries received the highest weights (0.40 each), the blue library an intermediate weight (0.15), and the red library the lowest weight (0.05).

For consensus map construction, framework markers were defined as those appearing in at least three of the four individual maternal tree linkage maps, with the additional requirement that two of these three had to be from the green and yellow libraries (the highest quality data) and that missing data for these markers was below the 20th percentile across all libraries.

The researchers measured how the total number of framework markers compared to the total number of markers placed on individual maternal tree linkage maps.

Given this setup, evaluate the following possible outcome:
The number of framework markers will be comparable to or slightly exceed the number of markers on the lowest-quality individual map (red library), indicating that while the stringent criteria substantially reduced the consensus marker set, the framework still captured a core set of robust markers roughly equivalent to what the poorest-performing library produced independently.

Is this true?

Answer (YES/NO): YES